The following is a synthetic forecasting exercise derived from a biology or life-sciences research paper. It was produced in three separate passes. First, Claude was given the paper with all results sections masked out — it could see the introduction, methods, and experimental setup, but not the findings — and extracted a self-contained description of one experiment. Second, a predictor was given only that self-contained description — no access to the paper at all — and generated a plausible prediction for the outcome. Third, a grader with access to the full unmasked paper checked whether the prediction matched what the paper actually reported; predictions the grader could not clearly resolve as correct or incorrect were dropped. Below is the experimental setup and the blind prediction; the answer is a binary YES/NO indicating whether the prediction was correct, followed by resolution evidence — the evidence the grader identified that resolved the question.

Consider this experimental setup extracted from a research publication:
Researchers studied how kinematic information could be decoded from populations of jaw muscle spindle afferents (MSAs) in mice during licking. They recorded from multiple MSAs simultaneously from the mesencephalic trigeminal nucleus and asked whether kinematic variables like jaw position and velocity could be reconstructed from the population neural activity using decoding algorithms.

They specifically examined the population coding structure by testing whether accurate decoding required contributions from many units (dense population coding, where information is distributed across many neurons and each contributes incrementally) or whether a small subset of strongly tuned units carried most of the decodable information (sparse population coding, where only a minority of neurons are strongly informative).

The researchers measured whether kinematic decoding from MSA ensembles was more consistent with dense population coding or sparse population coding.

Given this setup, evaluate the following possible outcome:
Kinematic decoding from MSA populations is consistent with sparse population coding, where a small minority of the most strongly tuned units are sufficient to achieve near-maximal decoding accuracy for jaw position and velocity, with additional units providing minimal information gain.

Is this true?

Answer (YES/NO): YES